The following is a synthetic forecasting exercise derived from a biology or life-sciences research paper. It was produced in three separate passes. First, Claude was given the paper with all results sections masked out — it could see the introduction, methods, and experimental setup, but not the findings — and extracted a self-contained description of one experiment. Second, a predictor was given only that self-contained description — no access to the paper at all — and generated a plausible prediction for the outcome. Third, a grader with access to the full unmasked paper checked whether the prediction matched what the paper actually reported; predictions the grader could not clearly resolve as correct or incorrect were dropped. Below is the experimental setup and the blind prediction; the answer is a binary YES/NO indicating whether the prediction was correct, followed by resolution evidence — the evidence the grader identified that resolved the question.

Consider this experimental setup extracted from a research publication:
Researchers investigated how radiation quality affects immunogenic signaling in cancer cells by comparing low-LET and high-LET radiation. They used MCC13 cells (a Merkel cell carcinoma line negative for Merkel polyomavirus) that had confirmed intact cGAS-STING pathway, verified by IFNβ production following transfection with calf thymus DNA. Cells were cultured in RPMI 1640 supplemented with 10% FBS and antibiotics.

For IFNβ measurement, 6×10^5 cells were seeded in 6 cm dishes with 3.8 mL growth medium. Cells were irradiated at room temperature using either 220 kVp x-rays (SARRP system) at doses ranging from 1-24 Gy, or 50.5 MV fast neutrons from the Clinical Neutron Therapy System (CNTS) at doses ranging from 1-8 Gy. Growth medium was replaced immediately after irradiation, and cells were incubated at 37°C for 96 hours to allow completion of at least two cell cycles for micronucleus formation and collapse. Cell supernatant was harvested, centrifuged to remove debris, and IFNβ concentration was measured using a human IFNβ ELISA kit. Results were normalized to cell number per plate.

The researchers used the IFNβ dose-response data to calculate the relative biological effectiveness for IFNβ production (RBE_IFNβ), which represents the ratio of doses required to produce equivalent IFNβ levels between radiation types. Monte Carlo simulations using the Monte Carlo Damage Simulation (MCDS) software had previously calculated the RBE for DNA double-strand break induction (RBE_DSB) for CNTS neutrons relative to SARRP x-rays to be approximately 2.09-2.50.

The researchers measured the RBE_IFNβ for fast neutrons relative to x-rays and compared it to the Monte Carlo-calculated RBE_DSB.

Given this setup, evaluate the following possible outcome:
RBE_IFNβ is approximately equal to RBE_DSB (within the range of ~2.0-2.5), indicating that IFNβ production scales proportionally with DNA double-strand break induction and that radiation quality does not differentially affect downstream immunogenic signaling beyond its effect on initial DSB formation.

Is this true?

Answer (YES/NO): YES